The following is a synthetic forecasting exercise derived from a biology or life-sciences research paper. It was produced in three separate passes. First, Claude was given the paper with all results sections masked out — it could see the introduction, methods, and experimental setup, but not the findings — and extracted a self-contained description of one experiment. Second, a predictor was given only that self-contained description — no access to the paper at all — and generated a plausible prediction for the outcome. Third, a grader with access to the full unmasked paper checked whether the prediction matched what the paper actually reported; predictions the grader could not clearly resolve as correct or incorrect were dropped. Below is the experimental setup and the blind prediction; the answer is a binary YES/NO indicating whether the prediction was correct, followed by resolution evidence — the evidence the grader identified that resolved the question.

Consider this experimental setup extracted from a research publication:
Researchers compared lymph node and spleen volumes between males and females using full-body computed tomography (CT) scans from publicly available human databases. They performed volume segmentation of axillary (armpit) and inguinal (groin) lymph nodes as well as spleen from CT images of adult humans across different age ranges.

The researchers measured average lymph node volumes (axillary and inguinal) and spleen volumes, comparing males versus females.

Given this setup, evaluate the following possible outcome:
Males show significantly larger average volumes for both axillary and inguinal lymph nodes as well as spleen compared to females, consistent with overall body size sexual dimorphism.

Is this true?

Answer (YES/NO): NO